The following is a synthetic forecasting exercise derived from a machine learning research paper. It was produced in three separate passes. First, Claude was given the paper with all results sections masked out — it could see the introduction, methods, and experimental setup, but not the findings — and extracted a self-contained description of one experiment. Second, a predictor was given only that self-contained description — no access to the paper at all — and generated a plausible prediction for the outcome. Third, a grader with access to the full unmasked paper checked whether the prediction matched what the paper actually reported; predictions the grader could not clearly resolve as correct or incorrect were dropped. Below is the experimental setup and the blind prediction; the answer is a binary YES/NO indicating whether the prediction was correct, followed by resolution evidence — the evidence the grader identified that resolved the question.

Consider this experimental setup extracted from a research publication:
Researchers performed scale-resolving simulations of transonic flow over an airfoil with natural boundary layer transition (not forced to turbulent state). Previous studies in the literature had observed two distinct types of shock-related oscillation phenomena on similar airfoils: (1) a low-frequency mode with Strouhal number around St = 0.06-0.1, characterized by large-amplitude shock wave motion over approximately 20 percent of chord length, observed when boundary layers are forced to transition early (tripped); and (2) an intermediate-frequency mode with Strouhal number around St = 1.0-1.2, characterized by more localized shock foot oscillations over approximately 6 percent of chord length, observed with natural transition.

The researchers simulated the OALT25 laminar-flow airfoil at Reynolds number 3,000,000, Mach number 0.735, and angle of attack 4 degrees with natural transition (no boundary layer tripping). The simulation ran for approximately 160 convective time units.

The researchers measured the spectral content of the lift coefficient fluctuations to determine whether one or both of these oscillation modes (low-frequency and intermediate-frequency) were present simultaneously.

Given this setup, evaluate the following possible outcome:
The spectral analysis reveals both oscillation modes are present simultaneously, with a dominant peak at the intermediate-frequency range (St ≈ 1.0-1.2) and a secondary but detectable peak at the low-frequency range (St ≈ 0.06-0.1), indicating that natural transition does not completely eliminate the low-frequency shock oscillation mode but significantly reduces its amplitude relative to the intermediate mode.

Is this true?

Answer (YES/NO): YES